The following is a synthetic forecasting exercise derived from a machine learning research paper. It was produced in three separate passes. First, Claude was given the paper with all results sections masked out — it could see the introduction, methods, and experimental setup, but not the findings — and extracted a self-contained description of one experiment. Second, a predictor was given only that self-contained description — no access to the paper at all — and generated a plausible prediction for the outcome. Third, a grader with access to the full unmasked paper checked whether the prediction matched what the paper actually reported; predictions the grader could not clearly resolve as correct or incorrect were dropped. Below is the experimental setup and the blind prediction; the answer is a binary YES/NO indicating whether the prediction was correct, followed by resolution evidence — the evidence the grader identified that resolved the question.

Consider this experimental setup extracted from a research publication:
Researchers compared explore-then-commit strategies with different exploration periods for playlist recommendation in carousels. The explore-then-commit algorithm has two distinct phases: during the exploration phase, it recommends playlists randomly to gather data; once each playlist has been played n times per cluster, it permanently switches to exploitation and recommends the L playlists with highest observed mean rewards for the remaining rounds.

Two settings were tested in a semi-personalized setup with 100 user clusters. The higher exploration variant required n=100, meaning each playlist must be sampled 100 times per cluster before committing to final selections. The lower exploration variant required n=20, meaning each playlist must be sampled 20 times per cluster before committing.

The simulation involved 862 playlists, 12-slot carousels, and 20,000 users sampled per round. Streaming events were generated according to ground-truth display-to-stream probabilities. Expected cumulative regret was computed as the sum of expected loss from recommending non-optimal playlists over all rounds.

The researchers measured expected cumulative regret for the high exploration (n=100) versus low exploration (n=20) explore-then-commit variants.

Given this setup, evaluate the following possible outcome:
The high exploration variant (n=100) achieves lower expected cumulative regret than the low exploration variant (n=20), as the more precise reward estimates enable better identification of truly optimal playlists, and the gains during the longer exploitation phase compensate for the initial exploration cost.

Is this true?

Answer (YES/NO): NO